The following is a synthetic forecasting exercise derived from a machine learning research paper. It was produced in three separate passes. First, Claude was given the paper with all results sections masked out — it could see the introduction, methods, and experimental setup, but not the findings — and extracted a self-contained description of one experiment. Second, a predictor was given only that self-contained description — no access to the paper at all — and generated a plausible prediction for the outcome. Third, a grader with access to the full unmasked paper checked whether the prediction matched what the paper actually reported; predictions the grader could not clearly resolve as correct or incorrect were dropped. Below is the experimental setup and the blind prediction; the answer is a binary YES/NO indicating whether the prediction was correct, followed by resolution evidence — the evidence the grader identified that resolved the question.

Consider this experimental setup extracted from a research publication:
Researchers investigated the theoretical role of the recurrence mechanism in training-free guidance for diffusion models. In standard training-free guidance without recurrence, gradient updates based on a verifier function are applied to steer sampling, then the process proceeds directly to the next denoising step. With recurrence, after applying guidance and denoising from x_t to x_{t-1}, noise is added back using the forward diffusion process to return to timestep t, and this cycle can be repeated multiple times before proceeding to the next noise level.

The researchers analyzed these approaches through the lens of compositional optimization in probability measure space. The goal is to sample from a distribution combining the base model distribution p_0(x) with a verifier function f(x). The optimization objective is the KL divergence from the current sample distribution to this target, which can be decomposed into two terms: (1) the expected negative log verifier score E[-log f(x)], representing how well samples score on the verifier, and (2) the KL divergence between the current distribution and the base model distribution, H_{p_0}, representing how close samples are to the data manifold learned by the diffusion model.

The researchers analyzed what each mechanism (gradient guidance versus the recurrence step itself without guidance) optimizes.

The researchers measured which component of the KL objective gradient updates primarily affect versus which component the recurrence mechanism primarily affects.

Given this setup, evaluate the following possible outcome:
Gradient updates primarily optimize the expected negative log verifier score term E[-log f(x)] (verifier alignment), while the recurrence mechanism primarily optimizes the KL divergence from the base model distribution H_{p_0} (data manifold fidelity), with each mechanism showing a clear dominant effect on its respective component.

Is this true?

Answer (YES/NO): YES